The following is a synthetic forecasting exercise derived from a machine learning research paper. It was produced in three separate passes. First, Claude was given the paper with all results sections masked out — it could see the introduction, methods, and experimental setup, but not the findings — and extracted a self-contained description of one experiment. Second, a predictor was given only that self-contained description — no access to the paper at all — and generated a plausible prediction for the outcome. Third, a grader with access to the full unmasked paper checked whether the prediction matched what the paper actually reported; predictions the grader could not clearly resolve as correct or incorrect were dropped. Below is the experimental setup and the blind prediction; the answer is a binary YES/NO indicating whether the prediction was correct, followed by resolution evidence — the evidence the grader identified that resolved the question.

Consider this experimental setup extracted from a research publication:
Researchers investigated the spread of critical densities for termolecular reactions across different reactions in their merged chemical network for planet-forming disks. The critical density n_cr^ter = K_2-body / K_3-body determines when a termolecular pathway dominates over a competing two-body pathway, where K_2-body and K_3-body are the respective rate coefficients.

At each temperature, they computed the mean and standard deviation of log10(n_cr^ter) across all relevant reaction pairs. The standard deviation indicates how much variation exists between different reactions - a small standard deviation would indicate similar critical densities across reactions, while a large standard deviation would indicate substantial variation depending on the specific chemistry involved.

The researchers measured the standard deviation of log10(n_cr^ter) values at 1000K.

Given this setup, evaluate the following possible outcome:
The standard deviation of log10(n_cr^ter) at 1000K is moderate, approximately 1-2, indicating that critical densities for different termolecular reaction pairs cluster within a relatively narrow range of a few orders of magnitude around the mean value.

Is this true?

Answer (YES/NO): NO